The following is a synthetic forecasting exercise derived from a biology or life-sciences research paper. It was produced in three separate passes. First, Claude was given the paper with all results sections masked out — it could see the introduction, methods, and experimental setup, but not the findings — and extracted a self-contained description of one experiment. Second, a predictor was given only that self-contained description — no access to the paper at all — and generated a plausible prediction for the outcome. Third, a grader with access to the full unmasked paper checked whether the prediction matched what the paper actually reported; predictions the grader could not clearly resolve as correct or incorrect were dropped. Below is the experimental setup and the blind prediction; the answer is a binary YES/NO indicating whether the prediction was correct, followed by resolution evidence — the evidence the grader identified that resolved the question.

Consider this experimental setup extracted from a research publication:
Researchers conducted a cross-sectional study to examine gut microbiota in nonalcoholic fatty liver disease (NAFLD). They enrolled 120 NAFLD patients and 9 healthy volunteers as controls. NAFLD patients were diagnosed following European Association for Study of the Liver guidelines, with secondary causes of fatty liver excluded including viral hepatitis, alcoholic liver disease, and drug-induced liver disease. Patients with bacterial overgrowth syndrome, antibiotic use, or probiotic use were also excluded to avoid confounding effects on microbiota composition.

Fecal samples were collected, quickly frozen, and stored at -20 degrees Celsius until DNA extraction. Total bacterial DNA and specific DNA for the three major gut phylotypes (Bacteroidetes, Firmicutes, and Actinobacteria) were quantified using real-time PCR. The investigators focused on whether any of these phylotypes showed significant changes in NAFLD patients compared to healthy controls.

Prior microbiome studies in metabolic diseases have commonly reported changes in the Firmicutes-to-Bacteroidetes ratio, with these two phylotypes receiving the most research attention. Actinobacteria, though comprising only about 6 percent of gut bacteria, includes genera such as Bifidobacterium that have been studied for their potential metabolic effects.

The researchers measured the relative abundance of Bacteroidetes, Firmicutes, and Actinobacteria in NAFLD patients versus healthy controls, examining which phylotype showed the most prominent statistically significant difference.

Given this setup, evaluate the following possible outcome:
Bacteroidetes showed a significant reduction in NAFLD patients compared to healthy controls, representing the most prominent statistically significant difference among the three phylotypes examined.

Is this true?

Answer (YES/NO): NO